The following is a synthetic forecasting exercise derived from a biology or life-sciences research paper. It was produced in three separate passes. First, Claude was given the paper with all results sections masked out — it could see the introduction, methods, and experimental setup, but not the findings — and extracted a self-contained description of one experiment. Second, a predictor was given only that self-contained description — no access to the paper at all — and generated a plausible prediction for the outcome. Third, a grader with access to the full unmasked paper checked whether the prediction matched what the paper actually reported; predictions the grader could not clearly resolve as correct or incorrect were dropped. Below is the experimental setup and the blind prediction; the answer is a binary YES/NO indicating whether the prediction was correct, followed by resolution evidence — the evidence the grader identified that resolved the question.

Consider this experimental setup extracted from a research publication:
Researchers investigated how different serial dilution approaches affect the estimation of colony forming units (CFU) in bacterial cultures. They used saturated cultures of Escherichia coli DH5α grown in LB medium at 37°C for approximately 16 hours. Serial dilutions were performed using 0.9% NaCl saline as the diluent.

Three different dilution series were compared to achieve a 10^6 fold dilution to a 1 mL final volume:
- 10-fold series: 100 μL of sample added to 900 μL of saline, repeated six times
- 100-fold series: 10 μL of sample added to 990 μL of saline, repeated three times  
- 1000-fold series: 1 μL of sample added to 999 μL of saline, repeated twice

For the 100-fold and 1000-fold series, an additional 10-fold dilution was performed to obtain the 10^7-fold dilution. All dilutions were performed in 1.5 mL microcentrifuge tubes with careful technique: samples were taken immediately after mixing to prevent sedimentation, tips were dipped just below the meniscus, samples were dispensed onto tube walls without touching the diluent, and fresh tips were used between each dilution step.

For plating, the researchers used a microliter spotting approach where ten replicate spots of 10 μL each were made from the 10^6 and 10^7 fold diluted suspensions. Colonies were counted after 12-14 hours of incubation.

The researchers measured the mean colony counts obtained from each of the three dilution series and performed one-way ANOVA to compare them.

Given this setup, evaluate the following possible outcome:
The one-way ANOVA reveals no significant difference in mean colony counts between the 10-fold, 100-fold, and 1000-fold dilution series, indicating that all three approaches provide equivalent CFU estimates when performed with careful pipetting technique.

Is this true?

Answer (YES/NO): NO